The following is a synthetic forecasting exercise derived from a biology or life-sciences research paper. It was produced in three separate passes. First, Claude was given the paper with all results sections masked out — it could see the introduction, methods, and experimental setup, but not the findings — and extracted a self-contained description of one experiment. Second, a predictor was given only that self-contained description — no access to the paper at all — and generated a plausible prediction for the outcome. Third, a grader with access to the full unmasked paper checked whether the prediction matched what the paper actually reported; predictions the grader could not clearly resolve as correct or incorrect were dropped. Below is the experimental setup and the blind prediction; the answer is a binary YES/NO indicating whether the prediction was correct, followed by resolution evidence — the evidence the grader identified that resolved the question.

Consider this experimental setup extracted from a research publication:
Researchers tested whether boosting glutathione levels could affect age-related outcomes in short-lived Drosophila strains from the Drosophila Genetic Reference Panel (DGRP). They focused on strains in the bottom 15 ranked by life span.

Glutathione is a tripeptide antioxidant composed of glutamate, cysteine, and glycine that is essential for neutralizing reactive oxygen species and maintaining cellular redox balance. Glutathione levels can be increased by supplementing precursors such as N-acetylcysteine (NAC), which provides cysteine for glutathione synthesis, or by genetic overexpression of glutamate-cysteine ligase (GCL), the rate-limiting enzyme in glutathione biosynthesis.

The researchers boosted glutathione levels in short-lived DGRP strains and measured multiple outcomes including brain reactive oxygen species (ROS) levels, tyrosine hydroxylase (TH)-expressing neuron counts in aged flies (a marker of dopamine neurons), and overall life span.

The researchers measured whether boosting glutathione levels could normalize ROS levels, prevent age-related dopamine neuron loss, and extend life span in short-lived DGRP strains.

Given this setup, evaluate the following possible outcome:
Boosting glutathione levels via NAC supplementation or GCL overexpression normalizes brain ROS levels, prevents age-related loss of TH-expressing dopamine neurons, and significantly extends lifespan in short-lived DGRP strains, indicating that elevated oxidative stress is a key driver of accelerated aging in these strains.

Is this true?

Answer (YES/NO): YES